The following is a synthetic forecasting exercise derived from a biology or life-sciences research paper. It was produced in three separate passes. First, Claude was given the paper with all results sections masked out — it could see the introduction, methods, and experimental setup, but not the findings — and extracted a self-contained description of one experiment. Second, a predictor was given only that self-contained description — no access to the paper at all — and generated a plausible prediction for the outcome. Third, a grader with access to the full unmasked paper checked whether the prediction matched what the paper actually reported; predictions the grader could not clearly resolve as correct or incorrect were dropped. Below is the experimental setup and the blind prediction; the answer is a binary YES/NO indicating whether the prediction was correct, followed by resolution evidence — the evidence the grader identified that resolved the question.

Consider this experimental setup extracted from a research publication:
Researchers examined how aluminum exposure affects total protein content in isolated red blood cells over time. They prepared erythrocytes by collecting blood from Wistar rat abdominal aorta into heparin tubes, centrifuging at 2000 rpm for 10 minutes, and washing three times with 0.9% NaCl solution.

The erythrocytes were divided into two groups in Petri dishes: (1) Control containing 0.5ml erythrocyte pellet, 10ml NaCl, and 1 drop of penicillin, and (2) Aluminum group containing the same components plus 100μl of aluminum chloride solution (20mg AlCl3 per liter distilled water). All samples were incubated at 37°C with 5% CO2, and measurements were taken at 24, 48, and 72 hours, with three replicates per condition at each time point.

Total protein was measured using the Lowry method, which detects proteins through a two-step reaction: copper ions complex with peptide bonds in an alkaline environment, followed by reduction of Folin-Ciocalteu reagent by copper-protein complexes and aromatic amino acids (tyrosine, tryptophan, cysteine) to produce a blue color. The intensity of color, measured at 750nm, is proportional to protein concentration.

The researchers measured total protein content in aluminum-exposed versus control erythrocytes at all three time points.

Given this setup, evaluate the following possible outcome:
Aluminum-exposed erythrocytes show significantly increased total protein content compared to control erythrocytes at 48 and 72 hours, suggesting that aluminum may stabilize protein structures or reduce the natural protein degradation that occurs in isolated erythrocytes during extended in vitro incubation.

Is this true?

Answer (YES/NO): NO